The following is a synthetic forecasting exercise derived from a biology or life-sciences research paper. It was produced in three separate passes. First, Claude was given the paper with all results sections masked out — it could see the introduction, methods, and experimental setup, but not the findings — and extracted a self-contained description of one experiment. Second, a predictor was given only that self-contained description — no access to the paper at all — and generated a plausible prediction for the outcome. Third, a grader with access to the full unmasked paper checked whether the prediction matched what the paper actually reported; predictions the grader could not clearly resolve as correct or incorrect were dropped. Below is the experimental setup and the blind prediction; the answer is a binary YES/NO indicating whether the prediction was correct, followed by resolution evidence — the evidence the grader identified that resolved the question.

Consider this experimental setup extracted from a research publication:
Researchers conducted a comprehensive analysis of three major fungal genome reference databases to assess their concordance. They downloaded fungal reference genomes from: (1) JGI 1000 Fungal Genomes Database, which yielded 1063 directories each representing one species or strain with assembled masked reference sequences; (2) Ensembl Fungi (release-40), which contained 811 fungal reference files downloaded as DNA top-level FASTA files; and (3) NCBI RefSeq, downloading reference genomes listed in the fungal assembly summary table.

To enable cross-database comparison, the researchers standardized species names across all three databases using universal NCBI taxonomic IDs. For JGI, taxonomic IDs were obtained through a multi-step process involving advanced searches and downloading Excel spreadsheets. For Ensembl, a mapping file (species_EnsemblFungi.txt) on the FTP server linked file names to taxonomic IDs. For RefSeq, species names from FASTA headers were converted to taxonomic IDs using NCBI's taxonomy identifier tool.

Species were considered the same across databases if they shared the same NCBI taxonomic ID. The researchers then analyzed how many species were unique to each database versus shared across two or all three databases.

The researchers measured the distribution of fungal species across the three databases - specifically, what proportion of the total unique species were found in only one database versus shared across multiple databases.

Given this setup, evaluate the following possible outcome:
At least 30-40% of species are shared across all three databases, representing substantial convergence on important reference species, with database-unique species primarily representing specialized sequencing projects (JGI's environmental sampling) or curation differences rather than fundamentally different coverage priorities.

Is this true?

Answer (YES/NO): NO